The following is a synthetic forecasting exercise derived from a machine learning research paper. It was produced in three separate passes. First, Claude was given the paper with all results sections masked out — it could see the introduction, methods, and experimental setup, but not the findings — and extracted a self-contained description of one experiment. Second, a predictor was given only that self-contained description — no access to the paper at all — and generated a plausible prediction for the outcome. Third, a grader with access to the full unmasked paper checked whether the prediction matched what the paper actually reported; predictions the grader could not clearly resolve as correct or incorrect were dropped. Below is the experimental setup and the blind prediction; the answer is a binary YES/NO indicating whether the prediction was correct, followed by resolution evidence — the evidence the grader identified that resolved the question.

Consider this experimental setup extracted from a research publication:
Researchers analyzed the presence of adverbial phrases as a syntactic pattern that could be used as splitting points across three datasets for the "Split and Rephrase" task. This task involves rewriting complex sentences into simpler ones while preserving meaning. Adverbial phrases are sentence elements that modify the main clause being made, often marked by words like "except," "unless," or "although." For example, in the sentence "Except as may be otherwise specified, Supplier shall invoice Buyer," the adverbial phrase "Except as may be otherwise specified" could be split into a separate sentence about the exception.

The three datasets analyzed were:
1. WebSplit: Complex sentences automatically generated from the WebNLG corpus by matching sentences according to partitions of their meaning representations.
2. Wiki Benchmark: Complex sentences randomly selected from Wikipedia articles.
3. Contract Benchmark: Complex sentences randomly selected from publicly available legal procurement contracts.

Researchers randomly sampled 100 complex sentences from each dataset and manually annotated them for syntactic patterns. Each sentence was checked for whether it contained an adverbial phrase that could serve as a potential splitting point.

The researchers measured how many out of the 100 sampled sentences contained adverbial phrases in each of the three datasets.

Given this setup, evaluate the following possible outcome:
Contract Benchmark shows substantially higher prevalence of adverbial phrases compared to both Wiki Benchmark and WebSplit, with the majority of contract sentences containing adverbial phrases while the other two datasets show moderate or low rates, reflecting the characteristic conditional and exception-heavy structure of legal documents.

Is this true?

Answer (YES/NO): NO